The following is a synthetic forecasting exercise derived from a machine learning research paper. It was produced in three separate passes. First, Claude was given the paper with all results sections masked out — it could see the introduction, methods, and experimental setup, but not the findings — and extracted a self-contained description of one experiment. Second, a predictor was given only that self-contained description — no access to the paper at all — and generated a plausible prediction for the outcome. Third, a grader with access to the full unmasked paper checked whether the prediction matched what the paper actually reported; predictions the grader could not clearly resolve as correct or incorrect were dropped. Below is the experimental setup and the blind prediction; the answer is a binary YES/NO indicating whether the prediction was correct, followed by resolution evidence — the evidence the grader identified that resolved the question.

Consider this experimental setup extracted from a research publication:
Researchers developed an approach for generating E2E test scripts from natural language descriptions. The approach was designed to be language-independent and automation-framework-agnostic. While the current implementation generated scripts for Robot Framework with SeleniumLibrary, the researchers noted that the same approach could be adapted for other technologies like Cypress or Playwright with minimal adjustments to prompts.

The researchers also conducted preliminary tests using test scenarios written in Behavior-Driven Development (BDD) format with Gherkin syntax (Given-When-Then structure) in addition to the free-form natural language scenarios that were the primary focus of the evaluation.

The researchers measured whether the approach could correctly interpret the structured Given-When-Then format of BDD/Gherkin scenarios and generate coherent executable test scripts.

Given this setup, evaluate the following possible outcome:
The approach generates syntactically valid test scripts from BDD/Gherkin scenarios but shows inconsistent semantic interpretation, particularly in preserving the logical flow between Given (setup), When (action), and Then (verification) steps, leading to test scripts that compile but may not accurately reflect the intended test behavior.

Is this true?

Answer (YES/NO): NO